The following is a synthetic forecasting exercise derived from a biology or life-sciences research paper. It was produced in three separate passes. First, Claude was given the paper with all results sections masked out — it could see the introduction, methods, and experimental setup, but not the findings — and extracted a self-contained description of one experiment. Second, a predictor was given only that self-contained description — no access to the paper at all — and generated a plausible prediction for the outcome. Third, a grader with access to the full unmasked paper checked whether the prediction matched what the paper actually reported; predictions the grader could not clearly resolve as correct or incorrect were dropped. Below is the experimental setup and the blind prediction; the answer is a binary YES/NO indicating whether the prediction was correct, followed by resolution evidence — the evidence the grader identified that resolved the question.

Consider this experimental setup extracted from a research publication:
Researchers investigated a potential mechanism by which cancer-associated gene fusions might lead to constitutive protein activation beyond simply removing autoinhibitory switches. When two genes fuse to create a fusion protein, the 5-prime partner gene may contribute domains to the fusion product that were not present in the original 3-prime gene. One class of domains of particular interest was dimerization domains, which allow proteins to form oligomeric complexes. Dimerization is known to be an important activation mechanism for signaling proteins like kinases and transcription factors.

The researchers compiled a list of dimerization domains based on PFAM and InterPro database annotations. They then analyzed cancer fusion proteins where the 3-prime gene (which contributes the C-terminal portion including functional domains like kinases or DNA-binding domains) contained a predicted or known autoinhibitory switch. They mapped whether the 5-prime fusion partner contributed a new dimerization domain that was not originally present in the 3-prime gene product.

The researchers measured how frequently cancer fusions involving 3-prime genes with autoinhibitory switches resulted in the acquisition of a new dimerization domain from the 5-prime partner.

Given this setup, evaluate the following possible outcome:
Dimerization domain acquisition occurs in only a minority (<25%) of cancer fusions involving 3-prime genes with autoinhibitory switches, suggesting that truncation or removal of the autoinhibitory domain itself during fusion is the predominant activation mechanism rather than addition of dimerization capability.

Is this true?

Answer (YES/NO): NO